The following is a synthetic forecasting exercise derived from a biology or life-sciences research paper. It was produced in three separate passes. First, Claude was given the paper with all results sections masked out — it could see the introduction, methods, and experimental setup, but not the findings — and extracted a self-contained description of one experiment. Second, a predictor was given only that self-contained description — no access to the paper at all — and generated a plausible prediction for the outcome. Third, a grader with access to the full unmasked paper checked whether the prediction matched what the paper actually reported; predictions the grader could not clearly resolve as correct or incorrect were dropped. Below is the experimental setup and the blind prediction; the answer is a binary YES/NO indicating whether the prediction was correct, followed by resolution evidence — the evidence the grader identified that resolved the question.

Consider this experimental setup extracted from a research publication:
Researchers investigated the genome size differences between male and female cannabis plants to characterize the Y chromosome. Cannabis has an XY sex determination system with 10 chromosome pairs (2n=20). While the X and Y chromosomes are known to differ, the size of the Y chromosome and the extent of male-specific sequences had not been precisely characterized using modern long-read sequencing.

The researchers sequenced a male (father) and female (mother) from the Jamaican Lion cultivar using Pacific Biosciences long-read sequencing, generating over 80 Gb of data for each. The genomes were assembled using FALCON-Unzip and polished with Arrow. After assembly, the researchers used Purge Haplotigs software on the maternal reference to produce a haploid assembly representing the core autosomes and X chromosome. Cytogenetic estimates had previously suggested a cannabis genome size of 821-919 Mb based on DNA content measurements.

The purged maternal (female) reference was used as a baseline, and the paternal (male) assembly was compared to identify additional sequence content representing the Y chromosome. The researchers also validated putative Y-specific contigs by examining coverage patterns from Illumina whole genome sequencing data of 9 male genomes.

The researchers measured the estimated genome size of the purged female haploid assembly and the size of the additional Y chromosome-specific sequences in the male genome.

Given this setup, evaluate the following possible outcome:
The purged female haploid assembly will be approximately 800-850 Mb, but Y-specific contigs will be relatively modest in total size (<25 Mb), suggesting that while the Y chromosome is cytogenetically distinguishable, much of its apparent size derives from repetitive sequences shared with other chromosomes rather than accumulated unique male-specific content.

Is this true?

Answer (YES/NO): NO